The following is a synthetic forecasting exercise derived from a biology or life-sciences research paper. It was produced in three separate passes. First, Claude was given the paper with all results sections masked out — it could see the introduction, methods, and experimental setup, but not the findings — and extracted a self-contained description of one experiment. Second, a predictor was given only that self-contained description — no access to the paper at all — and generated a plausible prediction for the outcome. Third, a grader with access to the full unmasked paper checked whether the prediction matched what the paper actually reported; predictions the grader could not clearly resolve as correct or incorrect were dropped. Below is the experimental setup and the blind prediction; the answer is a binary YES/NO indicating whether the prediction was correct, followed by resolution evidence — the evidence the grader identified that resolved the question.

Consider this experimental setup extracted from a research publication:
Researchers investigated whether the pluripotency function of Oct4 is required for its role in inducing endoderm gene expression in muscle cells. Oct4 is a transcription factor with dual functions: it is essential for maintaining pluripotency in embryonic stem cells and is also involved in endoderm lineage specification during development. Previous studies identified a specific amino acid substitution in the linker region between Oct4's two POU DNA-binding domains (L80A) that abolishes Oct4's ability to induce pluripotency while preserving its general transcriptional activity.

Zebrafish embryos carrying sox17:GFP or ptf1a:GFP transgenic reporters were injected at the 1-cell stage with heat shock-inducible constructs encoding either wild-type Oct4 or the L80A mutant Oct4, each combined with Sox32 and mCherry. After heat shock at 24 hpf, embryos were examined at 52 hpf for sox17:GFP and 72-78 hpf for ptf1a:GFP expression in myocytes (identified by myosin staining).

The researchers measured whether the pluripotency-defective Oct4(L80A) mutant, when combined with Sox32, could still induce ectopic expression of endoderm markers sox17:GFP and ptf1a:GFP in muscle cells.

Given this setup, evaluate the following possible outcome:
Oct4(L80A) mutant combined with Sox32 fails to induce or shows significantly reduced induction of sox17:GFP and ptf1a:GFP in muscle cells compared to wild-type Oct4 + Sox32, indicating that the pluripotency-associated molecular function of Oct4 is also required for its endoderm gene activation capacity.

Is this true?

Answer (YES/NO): NO